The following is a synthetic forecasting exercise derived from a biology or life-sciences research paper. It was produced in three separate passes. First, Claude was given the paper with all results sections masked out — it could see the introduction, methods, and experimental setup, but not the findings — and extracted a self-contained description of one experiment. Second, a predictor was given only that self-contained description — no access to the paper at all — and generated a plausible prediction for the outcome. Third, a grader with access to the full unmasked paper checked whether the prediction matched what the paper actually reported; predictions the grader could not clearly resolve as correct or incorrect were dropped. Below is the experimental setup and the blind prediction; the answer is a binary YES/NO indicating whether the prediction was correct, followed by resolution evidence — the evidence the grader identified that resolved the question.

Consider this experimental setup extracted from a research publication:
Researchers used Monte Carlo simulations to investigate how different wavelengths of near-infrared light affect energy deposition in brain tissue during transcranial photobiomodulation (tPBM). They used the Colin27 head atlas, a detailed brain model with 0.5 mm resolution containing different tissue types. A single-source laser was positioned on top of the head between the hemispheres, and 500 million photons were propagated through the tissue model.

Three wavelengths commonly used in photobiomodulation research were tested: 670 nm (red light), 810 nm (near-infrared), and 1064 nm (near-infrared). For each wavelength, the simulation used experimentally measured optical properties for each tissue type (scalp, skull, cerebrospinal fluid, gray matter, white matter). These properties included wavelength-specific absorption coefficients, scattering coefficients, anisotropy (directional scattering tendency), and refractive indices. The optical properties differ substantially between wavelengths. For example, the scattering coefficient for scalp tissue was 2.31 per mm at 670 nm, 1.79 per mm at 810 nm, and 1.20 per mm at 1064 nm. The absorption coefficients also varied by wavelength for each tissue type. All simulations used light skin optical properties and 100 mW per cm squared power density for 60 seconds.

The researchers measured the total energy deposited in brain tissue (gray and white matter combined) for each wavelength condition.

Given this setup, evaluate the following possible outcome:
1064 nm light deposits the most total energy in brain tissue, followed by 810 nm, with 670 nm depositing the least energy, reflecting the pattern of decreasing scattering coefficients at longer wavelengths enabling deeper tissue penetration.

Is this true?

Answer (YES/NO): NO